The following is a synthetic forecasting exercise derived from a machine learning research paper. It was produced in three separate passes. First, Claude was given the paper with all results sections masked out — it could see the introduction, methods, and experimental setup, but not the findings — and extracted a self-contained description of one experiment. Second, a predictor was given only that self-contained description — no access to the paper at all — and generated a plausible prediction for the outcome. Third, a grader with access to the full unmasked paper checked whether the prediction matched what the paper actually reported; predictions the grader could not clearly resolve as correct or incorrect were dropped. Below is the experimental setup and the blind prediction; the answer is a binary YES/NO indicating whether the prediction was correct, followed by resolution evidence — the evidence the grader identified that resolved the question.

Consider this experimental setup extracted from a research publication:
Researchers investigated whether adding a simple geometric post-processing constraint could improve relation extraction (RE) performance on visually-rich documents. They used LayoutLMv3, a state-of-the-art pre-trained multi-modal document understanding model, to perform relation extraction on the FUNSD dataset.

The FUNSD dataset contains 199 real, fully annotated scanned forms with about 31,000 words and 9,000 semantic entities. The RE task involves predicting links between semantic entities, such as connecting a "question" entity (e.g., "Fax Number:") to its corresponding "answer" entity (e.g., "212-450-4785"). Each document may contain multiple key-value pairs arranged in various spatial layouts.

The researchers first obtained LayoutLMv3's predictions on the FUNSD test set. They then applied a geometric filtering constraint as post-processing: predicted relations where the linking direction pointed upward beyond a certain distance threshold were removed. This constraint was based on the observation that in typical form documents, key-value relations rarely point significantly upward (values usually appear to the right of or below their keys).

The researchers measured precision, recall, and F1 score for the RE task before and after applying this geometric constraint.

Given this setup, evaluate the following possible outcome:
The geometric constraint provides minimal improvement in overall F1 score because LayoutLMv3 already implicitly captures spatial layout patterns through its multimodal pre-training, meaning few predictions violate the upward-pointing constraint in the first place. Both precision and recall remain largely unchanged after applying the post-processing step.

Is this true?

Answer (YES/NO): NO